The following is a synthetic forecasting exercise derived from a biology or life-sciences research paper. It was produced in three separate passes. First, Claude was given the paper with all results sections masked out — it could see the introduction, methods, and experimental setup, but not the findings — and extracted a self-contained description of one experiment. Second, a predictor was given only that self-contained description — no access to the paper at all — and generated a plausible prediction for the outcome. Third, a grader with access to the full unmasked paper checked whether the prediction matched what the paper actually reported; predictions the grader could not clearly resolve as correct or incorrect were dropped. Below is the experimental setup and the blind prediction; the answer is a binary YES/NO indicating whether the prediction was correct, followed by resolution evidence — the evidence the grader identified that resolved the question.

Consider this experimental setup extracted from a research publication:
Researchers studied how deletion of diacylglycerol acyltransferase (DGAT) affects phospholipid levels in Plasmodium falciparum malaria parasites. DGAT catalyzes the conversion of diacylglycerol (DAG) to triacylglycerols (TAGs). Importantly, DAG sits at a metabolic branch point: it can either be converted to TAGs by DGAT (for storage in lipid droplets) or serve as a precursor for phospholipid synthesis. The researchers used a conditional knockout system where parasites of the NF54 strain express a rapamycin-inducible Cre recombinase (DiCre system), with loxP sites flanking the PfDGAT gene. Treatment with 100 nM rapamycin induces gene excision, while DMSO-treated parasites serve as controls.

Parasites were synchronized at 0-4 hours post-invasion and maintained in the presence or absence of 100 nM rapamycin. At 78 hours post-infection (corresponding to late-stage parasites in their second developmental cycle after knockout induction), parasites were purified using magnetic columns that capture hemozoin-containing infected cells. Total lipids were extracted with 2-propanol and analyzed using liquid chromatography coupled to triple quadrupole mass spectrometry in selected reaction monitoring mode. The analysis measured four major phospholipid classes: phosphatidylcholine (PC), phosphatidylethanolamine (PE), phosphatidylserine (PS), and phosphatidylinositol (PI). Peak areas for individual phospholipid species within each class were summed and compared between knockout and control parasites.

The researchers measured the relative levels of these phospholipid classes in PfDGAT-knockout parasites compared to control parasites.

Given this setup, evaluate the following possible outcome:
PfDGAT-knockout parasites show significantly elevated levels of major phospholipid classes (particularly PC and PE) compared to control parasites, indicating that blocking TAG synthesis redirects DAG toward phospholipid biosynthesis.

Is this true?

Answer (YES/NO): YES